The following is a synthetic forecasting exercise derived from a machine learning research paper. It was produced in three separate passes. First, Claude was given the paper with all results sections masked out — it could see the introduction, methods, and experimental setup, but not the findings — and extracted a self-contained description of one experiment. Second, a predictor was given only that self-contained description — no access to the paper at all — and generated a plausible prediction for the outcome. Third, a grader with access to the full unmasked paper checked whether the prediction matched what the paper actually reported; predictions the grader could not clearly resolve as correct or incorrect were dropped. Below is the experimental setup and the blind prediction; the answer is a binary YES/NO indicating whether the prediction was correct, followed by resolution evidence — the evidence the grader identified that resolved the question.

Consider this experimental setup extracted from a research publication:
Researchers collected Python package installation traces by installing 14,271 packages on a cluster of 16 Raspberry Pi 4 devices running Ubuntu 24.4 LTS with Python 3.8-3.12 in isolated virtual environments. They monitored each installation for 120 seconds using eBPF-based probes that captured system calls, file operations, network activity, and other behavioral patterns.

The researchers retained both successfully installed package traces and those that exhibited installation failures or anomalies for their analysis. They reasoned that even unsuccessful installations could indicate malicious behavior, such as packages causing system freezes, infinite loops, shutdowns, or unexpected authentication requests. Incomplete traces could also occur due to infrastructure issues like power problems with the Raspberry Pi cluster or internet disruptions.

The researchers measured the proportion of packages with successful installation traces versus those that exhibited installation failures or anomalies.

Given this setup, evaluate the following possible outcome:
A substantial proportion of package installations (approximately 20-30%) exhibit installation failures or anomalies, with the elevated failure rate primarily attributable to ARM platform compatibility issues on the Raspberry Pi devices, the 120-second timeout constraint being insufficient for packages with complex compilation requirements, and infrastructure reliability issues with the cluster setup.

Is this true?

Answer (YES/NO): NO